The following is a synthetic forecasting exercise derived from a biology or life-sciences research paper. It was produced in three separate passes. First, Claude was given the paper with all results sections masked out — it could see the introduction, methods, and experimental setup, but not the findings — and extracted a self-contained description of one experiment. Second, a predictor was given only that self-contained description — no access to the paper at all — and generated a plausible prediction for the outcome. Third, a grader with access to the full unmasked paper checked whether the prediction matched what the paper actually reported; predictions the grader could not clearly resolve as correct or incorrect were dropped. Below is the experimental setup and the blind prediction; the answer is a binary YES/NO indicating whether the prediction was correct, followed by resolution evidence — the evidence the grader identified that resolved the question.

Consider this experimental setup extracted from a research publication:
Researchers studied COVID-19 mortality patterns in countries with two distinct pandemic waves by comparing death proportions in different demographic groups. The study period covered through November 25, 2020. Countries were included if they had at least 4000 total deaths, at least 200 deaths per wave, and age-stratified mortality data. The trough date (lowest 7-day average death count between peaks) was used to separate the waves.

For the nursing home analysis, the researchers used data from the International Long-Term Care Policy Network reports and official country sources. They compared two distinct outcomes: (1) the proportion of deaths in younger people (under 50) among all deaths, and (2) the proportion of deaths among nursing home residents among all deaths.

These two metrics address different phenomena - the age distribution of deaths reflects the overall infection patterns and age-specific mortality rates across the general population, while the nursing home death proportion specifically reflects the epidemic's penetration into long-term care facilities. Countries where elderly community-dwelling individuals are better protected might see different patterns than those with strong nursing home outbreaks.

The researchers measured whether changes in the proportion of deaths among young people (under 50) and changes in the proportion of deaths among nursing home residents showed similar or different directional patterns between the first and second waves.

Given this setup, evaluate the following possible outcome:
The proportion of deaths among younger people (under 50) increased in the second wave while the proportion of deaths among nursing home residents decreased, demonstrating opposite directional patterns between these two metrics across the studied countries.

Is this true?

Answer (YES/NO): YES